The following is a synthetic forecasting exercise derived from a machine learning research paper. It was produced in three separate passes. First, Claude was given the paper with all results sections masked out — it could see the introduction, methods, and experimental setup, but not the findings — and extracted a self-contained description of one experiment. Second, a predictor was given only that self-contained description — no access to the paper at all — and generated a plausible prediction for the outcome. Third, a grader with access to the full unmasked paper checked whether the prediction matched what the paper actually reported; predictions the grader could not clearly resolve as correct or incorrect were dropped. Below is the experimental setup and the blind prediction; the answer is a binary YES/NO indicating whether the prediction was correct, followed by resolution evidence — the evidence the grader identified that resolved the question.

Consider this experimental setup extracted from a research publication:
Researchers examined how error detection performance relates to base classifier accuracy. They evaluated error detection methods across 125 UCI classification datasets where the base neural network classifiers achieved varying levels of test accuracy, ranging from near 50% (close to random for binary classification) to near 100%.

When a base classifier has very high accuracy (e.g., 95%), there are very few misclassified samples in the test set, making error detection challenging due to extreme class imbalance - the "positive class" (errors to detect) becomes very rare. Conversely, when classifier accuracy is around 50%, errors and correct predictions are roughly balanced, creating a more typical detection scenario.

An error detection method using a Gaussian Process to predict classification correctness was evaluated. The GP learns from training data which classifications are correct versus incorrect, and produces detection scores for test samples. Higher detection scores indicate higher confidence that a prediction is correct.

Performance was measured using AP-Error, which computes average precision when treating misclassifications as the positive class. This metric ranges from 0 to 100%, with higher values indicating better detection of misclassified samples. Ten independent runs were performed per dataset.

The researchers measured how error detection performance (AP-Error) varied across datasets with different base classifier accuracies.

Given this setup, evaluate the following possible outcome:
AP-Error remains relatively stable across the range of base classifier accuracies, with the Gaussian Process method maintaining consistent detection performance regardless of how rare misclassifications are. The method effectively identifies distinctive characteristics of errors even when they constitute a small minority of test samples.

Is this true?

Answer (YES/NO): NO